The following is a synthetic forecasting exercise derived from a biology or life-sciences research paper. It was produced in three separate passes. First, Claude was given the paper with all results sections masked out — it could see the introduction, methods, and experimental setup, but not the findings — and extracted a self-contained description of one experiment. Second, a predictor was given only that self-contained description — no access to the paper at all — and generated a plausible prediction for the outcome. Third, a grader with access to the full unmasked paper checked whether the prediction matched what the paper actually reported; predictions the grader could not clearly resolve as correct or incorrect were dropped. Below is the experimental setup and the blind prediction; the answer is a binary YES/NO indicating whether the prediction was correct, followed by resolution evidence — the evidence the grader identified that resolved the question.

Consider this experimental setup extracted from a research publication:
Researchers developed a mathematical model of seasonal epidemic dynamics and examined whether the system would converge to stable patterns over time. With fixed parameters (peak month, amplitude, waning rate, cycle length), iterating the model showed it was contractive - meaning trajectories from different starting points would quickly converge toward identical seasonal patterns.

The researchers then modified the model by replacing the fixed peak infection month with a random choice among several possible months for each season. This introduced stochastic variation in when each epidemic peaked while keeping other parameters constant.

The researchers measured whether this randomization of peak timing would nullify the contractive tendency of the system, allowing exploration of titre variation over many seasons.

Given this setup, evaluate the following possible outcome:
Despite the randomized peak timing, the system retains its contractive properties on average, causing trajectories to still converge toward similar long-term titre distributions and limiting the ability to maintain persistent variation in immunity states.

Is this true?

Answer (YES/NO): NO